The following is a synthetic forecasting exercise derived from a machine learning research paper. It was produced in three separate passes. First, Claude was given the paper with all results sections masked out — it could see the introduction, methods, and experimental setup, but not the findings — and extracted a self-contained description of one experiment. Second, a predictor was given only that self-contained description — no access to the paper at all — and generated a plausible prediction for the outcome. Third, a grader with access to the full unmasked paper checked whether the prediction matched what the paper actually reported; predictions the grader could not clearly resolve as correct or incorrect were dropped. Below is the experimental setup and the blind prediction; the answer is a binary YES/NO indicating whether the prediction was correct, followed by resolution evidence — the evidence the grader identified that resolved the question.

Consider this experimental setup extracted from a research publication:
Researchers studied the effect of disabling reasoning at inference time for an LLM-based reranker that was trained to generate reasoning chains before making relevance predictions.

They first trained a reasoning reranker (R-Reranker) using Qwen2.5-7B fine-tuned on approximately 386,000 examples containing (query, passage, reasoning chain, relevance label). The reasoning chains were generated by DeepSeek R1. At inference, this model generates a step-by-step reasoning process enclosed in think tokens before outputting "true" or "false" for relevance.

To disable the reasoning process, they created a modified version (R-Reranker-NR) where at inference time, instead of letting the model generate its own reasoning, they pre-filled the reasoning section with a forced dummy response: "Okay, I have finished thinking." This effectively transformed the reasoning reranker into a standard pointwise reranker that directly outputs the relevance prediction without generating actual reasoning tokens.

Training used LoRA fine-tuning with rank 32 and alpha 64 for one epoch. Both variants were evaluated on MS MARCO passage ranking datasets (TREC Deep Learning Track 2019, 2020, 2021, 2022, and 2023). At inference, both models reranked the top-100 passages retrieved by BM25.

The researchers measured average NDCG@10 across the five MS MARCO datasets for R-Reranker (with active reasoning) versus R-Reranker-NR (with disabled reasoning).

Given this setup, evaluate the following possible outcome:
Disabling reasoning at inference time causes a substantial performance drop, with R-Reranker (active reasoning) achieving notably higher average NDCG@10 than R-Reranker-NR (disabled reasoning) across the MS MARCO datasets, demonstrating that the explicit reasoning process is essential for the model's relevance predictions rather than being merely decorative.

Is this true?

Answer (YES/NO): NO